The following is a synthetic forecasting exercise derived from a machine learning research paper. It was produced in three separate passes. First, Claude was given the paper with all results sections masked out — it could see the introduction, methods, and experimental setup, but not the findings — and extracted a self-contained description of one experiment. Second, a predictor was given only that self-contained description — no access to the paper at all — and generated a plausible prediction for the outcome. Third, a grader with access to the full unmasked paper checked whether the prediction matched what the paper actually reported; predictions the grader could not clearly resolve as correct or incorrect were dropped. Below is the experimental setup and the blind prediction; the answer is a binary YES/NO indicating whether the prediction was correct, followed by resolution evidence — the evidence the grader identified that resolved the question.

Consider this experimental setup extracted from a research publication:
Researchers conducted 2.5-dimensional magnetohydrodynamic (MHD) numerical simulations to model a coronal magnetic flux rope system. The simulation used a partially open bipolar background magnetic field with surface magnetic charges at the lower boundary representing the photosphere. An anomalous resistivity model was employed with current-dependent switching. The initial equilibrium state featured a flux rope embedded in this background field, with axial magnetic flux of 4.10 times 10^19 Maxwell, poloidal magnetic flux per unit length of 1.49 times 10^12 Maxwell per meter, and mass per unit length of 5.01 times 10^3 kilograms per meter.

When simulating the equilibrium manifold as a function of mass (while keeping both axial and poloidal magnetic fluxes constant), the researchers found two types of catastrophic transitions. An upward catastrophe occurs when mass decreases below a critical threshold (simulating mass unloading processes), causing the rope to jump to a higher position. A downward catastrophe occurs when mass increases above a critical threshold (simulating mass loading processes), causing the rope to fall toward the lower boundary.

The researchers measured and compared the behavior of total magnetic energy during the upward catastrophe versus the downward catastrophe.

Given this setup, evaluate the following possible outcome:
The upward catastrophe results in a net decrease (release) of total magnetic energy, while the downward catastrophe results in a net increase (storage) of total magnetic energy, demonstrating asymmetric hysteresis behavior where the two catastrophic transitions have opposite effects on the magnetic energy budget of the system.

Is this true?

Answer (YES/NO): YES